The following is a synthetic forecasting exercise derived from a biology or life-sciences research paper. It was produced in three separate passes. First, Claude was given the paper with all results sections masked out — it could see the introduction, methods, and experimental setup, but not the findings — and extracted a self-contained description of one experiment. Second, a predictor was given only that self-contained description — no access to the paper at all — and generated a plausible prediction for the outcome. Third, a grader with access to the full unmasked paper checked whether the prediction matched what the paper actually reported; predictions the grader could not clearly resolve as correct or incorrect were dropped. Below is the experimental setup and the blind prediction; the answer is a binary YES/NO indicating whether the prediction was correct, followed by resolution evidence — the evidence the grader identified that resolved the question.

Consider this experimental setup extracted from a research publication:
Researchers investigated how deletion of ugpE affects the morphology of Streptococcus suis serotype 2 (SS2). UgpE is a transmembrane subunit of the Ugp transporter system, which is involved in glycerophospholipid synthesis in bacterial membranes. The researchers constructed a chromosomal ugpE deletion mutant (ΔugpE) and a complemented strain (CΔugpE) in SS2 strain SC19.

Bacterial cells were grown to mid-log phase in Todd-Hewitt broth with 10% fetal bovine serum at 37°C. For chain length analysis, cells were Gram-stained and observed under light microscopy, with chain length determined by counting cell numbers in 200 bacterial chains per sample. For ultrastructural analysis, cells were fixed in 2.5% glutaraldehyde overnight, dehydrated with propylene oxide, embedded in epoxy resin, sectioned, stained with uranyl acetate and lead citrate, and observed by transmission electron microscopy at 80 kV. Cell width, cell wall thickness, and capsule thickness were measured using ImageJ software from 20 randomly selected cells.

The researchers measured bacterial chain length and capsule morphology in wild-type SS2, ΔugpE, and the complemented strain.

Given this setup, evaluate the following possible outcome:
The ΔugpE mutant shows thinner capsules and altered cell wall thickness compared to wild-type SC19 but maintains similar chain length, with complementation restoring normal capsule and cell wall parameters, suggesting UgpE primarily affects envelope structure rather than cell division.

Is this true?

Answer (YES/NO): NO